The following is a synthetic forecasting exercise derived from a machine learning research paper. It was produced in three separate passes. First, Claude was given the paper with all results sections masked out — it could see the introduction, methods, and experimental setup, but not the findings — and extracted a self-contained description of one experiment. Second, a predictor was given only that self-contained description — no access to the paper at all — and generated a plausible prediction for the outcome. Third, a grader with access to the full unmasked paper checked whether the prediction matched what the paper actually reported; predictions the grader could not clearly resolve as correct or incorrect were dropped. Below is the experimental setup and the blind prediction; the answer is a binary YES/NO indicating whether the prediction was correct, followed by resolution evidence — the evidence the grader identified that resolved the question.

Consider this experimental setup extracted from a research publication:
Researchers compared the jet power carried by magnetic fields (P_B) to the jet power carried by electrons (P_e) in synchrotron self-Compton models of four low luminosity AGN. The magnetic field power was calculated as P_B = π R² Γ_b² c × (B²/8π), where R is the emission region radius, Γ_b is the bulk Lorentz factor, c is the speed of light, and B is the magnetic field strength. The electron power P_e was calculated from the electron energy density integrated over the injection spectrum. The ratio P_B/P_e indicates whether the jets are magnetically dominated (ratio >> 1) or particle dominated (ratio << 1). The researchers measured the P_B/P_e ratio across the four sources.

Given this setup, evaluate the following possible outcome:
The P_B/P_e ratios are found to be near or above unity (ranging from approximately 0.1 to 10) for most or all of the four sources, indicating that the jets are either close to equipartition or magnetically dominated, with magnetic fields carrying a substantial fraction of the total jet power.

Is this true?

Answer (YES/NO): NO